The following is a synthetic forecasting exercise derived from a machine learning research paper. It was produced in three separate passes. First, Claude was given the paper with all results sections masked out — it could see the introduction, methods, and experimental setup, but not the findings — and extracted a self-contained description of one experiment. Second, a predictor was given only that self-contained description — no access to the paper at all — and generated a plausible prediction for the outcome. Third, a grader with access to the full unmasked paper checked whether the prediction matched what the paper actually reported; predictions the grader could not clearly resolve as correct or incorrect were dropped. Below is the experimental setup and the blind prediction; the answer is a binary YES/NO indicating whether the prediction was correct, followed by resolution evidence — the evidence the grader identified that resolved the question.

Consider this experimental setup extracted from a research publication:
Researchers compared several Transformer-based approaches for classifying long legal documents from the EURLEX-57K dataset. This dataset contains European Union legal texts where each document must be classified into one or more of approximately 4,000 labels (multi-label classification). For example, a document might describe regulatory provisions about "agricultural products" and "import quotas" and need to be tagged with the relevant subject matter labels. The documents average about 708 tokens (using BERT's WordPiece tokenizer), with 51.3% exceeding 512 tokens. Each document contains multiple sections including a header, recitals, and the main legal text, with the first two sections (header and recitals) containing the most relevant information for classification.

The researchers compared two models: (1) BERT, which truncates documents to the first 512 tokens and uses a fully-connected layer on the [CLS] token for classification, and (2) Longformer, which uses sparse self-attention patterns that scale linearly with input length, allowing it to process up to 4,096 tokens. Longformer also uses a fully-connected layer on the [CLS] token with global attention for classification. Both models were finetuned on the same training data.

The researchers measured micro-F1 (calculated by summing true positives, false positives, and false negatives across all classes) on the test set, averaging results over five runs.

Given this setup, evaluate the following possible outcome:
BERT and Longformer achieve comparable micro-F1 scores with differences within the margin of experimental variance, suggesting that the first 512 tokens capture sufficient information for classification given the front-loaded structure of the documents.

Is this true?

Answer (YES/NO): NO